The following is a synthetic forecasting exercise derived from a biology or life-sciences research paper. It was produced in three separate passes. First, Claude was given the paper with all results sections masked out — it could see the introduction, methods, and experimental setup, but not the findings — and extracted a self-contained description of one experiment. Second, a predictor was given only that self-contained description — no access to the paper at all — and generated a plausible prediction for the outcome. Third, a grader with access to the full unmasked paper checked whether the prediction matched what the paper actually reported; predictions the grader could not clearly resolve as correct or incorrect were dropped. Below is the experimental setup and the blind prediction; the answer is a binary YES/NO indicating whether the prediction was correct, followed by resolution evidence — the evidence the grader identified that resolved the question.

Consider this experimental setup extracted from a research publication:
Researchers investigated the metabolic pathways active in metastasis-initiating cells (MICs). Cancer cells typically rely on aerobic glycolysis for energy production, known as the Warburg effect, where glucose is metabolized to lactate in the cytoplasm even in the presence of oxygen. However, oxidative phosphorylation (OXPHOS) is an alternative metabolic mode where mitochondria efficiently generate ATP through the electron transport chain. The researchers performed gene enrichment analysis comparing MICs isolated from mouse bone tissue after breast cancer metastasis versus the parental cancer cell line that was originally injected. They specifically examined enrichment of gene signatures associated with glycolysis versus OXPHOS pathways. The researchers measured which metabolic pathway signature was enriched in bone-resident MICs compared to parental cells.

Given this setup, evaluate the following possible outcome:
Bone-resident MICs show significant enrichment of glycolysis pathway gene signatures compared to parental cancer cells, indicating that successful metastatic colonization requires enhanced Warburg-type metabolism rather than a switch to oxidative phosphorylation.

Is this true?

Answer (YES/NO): NO